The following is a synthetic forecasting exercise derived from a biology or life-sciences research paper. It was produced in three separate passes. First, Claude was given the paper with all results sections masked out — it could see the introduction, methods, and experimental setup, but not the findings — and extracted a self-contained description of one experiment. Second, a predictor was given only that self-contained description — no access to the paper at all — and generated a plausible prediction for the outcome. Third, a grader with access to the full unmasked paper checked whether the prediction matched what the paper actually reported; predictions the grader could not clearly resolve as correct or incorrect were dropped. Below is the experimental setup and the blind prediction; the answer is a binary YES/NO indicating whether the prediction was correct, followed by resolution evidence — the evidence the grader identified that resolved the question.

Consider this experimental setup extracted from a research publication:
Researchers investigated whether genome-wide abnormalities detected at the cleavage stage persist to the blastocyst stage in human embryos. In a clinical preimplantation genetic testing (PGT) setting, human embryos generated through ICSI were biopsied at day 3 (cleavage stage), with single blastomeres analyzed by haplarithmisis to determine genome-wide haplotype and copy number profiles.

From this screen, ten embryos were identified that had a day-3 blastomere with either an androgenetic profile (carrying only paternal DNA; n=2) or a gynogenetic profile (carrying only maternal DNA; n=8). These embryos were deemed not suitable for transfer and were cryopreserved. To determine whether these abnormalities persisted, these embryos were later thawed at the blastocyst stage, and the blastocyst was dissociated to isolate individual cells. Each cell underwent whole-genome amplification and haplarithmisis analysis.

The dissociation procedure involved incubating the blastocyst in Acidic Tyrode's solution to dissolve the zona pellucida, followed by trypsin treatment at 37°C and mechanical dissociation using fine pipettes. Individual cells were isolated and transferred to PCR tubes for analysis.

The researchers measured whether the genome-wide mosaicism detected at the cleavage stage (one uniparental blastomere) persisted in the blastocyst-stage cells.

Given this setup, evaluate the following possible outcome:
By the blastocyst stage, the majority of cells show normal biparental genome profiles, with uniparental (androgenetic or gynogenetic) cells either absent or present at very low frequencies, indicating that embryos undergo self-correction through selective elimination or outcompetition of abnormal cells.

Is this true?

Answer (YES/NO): NO